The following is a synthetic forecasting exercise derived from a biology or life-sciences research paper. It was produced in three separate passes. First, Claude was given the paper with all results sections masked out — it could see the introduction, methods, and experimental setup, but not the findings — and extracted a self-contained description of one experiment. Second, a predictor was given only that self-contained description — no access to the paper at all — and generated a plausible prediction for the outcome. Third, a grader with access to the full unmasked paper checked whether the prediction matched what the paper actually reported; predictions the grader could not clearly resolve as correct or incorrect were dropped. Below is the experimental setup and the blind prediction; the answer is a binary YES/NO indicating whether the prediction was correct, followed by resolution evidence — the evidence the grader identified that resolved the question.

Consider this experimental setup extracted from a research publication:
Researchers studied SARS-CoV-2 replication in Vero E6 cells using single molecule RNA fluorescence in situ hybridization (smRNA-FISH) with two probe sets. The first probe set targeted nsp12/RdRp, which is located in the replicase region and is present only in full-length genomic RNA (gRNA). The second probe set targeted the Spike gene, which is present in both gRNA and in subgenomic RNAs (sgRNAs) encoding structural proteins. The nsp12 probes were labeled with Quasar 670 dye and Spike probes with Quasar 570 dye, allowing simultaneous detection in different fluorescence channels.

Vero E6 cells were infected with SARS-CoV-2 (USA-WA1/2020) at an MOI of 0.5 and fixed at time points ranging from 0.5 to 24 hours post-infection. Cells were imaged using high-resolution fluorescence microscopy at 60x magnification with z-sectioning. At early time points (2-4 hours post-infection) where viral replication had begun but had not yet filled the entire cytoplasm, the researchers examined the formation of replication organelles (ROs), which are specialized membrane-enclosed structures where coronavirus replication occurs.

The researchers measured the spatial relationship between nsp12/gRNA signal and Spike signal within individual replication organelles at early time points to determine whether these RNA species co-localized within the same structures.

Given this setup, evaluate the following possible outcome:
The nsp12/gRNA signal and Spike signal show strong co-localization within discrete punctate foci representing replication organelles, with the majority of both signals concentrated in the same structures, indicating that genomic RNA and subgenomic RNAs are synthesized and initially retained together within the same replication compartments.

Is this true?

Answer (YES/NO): NO